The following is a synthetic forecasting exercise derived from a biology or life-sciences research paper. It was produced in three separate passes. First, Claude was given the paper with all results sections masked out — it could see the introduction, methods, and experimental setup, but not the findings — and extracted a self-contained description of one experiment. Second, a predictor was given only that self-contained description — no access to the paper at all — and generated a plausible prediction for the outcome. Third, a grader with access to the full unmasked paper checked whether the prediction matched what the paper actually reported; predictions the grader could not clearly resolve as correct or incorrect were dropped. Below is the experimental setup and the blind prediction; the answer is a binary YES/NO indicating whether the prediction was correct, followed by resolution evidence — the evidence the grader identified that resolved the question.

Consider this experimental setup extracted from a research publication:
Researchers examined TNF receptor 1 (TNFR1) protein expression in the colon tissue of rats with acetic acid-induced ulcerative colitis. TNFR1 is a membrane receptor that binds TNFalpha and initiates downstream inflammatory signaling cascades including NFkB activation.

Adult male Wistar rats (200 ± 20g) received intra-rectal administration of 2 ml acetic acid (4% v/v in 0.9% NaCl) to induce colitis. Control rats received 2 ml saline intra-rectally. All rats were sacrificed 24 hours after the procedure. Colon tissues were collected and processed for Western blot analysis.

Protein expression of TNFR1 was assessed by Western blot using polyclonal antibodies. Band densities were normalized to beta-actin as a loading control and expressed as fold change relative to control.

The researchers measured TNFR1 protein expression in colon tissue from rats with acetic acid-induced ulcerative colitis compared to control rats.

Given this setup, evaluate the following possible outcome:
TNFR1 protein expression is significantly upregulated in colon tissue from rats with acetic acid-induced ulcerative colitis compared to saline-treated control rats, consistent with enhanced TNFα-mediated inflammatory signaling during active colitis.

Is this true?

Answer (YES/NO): YES